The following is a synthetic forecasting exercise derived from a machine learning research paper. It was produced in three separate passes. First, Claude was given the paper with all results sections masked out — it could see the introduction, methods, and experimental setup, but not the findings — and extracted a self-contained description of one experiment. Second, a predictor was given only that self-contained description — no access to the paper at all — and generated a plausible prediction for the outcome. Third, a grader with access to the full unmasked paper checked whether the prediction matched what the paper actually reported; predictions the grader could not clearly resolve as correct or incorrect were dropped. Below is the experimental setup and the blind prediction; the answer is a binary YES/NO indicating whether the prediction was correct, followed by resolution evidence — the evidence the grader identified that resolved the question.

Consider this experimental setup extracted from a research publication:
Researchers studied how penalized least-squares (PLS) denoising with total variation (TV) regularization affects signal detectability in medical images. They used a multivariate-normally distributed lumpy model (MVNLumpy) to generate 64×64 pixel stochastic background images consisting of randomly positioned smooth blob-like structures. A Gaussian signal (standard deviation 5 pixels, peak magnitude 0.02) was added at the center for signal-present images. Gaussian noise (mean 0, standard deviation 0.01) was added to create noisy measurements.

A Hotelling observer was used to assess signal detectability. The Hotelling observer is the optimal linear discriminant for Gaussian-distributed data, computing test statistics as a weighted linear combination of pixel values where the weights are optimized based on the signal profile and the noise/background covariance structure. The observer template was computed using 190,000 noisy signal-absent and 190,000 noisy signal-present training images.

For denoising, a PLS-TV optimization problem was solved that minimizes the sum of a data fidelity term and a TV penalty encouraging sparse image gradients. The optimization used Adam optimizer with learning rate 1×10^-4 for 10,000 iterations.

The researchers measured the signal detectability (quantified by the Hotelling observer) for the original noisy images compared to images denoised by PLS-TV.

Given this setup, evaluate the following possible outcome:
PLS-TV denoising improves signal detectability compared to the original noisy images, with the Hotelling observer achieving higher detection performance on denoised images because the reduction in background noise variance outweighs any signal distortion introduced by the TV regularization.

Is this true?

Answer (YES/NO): NO